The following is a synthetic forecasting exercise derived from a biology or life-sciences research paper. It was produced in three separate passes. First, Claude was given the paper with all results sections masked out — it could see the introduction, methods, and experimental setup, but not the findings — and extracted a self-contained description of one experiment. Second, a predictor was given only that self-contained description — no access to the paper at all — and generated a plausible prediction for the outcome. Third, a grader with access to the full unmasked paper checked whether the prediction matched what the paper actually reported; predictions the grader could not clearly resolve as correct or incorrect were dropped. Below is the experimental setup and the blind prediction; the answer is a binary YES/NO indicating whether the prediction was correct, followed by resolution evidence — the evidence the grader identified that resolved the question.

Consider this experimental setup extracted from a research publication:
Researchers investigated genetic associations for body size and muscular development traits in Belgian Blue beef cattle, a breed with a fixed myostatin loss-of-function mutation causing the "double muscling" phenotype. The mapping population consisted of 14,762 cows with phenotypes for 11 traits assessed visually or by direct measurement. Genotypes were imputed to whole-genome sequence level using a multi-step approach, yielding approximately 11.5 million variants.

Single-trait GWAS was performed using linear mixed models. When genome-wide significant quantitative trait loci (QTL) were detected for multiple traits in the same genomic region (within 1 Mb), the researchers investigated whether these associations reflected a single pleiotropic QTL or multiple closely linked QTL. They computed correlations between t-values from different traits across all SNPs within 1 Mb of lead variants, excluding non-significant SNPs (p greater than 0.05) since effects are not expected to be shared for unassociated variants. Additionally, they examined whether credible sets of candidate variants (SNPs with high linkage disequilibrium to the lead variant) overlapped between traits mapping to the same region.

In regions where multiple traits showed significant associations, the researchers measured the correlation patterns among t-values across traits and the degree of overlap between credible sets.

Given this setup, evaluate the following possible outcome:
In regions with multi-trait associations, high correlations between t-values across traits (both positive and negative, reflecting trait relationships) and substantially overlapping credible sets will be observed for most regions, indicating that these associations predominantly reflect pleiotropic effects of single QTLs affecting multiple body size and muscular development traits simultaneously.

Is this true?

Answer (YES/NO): YES